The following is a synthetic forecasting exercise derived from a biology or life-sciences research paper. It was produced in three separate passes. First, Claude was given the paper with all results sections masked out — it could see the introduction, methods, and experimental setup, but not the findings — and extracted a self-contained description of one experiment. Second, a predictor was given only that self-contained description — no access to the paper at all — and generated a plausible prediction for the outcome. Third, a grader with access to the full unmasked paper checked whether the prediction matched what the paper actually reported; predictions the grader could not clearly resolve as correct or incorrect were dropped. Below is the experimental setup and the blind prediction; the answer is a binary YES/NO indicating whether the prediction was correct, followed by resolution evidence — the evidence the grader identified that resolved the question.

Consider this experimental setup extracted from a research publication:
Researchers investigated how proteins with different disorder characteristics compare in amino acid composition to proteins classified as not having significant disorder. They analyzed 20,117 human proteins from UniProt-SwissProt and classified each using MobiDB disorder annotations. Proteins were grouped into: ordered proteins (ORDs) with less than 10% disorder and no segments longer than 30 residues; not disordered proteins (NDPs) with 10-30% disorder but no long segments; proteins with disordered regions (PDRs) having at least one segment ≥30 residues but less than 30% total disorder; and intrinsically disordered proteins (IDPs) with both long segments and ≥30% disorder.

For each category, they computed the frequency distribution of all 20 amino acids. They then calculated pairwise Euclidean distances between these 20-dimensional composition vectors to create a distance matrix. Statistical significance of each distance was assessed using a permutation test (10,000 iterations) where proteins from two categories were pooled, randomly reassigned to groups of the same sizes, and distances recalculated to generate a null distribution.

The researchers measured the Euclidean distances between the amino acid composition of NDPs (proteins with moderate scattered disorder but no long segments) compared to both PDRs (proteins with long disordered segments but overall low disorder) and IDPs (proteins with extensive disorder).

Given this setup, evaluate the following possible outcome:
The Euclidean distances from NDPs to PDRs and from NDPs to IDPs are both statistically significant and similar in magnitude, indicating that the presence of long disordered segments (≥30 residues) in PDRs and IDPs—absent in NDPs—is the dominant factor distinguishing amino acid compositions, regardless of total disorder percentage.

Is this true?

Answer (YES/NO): NO